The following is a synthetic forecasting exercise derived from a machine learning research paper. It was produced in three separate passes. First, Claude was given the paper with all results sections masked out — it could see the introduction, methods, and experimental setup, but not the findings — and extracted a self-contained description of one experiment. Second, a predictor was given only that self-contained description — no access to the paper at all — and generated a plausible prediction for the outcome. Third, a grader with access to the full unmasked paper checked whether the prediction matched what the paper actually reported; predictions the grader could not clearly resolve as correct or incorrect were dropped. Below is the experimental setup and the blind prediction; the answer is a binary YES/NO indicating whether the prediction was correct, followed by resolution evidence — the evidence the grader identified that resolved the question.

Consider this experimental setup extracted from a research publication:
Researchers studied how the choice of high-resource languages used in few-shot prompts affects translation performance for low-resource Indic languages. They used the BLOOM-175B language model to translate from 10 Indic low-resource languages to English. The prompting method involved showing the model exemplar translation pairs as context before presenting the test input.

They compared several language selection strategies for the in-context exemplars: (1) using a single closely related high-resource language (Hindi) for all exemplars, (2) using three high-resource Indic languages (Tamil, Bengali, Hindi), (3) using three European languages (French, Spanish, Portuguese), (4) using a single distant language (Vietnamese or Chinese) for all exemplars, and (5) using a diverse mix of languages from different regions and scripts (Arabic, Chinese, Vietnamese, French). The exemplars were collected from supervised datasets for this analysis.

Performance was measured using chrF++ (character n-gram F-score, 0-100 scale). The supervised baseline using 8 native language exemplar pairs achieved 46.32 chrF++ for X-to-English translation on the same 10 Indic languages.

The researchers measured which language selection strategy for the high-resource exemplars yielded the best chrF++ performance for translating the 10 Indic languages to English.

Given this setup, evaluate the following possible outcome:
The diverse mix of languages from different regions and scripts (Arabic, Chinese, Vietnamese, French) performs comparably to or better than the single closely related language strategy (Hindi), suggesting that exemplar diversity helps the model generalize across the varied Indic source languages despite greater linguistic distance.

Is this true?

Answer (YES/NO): YES